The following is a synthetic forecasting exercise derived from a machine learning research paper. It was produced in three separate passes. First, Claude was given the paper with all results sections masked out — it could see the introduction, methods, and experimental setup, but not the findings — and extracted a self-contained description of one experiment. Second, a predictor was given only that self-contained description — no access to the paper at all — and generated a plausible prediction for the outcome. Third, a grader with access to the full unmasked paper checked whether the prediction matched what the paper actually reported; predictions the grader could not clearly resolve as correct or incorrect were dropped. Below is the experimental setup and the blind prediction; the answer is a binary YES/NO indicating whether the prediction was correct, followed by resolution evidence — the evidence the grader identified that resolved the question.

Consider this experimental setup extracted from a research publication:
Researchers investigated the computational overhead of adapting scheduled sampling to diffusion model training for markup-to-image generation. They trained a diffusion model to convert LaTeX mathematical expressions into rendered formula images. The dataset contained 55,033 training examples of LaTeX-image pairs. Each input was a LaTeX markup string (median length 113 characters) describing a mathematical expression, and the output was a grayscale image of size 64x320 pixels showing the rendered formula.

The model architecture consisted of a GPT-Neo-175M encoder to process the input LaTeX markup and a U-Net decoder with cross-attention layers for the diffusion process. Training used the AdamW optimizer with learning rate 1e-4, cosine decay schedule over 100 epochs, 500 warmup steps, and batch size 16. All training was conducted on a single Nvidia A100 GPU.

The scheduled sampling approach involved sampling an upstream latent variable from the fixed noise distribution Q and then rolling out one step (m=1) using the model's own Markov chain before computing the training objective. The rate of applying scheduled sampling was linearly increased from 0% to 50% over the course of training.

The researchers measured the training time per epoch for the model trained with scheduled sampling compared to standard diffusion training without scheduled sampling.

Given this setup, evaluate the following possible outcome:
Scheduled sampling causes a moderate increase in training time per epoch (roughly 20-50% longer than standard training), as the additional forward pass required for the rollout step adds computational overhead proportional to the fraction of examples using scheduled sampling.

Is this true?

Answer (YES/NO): NO